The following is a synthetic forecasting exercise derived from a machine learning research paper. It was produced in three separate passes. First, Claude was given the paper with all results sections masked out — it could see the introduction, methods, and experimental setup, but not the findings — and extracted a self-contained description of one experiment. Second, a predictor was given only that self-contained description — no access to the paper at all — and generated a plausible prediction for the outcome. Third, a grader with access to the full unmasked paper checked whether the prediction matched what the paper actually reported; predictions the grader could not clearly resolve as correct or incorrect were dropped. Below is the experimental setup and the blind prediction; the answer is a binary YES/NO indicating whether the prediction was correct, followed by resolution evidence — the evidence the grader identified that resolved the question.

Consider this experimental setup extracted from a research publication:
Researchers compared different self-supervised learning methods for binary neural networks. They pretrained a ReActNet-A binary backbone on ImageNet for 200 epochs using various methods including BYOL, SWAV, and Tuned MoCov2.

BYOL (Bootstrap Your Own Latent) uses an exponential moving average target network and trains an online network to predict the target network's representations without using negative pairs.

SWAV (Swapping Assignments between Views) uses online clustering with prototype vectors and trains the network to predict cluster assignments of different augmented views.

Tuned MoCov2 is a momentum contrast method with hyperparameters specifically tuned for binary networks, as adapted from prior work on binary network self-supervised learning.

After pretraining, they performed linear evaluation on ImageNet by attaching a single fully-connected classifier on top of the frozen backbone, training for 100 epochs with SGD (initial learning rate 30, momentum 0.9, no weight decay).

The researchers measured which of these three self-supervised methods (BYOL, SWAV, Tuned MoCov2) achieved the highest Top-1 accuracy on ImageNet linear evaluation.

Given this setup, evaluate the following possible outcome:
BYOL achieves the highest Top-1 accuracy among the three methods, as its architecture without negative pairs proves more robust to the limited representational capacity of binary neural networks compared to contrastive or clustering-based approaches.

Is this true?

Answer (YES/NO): NO